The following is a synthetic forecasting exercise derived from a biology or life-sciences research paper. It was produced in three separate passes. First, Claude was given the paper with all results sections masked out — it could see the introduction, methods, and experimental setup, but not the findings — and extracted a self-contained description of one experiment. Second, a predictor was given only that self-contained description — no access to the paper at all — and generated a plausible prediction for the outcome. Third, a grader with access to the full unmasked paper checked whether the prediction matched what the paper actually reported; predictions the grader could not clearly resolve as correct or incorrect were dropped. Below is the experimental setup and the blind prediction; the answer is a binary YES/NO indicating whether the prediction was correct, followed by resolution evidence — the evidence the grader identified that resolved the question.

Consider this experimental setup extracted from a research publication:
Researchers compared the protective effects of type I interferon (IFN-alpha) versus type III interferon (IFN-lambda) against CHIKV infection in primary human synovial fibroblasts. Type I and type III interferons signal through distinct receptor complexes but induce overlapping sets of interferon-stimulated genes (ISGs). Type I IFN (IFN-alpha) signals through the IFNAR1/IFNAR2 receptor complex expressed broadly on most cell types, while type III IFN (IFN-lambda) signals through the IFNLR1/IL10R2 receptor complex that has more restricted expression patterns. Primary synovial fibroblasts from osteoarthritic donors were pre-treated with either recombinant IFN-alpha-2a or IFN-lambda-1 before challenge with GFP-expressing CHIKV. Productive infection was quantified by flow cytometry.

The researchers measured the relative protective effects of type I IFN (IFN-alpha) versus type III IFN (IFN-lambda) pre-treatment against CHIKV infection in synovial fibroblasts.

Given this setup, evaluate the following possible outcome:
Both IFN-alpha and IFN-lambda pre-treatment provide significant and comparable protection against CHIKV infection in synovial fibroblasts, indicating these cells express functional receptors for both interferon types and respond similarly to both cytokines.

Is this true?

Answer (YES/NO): NO